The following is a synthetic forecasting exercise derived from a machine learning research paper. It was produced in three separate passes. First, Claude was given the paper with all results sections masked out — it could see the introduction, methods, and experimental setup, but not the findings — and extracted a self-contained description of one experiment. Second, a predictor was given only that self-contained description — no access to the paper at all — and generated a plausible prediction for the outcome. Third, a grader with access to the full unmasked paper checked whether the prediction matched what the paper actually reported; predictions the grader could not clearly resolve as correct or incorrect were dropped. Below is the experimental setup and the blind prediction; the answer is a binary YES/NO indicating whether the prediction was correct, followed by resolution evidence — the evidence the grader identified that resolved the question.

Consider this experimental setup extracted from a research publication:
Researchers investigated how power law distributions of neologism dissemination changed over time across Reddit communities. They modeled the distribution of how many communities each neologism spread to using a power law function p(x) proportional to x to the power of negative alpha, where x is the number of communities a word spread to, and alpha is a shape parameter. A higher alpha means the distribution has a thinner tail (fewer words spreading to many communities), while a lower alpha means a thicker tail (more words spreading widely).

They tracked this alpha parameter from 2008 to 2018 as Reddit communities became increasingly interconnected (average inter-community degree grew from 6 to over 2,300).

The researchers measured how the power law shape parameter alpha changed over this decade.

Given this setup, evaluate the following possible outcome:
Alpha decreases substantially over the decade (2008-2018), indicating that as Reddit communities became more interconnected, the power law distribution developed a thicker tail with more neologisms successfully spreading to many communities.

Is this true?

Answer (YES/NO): NO